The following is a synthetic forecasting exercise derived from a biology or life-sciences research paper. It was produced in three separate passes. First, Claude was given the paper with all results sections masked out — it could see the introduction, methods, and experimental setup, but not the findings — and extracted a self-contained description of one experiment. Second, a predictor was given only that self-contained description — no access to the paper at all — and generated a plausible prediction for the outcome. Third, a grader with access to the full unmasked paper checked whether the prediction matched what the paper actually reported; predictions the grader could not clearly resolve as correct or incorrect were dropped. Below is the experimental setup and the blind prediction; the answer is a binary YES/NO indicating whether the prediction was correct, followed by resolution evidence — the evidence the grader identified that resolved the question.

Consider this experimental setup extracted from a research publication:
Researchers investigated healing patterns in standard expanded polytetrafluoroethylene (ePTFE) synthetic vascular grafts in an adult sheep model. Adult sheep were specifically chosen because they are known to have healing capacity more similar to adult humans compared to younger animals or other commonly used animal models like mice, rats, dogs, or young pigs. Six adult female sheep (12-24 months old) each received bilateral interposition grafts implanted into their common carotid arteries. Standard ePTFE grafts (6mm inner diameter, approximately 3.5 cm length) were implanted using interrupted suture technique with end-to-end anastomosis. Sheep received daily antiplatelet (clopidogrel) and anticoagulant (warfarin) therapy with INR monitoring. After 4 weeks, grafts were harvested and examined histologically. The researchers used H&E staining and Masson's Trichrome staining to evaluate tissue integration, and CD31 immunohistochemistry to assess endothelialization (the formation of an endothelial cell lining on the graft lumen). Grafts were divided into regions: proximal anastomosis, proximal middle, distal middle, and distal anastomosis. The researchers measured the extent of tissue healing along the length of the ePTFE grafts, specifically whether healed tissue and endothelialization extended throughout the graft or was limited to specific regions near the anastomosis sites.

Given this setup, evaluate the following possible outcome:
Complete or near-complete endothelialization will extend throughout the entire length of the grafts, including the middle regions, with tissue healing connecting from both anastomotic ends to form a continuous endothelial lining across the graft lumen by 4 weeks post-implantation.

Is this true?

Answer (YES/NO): NO